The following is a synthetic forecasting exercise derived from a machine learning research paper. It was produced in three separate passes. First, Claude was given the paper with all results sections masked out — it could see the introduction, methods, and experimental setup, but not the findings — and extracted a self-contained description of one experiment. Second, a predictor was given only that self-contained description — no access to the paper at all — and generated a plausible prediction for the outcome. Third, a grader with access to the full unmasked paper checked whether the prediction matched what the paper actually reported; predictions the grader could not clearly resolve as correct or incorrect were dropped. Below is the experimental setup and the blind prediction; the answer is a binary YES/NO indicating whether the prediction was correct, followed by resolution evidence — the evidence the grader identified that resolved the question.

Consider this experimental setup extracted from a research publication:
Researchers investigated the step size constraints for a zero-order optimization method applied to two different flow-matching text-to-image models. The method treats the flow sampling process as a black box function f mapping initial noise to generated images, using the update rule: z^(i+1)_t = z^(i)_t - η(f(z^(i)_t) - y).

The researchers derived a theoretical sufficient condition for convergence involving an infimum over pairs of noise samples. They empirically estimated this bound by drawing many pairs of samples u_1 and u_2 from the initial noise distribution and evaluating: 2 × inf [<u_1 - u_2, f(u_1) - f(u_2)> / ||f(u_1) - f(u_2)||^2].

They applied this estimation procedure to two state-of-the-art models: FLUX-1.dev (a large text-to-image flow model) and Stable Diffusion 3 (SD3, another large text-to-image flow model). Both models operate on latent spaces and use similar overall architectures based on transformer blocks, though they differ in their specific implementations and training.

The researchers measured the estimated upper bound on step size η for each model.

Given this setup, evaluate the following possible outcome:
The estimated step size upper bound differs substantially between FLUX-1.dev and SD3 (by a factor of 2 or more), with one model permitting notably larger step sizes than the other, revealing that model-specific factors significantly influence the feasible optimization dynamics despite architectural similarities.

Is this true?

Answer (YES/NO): YES